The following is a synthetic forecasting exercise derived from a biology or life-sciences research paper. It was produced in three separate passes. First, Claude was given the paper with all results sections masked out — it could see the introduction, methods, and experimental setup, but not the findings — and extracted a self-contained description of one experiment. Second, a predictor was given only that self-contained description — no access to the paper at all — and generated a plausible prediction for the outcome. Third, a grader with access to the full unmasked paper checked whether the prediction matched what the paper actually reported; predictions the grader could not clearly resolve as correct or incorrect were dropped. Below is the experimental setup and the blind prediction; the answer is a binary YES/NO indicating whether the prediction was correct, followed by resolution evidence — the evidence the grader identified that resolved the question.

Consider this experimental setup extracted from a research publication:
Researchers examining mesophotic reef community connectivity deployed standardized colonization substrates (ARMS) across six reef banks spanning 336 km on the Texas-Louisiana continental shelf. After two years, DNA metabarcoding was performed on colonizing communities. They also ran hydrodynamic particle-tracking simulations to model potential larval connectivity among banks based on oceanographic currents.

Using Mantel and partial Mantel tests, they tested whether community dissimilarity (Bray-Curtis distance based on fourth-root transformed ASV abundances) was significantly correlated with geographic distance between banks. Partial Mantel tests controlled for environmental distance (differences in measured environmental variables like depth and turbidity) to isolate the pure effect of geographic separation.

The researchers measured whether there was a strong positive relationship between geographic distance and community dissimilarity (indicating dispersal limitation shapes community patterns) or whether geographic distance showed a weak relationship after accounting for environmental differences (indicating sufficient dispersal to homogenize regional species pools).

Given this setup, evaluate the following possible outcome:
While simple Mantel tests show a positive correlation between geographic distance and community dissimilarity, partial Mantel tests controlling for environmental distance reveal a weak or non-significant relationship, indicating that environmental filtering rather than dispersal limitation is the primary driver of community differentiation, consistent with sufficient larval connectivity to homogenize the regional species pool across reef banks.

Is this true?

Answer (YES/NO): YES